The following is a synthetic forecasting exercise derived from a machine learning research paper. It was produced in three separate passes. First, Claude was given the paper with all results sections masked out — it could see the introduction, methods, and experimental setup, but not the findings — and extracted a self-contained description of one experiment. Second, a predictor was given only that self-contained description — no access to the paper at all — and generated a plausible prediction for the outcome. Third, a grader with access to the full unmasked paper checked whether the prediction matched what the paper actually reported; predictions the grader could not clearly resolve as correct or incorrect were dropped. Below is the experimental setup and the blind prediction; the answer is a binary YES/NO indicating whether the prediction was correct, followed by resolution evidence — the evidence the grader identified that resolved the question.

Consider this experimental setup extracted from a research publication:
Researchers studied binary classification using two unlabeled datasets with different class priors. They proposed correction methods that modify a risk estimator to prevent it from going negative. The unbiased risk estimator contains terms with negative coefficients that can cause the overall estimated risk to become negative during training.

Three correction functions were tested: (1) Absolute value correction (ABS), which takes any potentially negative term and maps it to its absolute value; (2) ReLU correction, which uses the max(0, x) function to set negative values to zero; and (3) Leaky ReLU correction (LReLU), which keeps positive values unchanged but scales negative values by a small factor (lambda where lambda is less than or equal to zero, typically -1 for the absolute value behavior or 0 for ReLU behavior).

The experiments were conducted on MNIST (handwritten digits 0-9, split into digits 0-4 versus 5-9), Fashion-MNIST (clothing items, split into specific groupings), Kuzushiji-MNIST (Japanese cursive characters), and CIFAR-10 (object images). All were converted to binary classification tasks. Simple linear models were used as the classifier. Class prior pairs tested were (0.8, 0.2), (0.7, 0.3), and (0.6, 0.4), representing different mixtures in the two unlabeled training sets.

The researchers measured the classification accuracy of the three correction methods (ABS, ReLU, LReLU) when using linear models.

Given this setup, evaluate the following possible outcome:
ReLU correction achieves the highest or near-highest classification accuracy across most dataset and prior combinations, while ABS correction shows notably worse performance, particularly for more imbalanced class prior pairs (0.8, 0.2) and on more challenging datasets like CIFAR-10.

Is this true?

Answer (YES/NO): NO